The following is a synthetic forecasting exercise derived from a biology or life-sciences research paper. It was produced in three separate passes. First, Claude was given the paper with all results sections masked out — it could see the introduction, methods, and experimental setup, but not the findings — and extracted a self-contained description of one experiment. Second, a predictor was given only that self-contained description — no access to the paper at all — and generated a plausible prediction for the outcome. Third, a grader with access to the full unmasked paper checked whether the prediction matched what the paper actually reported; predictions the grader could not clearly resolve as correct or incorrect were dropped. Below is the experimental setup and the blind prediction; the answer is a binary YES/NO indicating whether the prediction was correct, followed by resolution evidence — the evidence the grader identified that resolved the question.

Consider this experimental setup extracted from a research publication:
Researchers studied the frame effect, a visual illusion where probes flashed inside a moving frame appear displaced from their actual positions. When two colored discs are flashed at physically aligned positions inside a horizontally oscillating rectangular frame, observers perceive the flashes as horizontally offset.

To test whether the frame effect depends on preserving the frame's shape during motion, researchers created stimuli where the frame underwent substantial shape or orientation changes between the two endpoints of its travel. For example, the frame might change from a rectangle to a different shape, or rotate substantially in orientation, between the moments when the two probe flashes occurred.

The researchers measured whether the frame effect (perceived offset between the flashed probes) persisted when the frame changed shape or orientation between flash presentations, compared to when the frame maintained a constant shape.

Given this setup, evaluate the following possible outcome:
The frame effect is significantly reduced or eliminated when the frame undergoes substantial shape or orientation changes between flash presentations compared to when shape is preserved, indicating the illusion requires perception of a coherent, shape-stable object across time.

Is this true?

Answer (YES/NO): NO